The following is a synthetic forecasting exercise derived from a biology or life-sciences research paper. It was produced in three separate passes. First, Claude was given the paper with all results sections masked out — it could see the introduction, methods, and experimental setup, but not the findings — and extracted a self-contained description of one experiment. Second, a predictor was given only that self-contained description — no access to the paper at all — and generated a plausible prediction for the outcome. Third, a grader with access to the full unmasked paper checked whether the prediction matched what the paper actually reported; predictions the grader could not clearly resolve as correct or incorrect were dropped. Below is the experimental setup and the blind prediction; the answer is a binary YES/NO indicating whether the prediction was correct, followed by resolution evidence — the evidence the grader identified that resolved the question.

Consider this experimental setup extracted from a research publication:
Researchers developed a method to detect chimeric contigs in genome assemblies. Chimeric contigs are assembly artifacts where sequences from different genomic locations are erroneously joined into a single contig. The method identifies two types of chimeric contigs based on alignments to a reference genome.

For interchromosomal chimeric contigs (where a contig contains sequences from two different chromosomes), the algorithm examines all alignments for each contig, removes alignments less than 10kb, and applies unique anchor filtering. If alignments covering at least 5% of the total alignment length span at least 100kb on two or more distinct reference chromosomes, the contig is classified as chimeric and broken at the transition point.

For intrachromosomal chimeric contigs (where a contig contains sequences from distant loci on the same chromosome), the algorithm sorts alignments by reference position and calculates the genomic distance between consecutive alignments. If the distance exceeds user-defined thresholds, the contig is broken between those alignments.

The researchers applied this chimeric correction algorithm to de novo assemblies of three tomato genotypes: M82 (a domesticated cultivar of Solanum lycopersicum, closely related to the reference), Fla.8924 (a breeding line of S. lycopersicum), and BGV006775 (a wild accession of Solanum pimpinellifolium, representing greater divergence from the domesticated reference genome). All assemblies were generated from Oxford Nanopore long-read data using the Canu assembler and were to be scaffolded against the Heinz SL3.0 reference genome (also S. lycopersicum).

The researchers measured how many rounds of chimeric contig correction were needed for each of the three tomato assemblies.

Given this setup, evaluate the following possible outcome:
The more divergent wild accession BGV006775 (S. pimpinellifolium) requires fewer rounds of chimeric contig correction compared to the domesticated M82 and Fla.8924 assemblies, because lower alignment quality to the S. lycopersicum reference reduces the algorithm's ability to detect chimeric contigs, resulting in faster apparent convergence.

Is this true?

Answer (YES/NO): NO